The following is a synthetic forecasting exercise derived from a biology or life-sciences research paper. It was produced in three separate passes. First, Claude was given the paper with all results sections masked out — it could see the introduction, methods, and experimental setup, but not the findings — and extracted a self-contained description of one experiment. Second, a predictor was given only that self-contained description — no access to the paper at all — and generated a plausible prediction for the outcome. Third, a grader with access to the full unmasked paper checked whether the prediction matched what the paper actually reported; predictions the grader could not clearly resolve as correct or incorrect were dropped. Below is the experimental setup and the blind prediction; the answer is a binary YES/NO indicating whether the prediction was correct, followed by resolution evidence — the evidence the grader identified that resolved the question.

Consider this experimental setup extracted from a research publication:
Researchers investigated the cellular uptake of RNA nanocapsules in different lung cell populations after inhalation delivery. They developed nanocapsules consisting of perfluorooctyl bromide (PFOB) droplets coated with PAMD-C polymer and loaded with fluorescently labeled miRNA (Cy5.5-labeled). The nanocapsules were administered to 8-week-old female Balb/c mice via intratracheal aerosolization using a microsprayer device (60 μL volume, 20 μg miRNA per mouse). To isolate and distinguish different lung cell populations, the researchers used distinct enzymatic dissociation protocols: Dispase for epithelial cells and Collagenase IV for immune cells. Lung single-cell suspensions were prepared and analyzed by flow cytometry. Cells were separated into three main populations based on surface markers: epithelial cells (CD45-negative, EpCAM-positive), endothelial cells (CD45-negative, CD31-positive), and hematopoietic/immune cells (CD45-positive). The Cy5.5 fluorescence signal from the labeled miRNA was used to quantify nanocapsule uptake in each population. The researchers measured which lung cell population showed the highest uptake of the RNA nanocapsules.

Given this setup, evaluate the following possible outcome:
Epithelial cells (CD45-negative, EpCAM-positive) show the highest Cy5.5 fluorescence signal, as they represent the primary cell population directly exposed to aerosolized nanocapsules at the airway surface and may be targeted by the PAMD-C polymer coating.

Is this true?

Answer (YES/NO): YES